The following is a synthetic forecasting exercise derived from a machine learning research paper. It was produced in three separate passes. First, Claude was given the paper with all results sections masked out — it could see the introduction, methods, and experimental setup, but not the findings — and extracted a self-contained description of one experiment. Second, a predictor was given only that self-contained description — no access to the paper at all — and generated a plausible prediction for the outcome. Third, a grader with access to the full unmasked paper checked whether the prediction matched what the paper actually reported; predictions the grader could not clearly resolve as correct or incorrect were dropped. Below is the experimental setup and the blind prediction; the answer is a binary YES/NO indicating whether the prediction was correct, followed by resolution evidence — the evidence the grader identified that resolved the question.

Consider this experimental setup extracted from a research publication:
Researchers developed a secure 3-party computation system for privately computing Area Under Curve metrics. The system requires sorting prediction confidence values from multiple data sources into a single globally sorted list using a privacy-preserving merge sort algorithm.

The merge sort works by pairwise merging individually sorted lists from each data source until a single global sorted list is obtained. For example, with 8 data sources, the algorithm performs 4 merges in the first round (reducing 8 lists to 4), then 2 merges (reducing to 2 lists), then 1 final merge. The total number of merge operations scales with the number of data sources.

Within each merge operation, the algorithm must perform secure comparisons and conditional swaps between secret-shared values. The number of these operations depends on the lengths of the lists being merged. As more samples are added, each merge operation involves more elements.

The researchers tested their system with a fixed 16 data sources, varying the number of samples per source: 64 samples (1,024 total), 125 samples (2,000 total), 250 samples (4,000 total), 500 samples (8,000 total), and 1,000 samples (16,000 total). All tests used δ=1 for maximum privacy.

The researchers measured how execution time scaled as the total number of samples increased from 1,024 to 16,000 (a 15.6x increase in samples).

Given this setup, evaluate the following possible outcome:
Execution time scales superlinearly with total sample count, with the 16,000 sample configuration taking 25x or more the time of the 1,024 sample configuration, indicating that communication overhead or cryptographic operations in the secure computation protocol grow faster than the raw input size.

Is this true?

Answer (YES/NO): YES